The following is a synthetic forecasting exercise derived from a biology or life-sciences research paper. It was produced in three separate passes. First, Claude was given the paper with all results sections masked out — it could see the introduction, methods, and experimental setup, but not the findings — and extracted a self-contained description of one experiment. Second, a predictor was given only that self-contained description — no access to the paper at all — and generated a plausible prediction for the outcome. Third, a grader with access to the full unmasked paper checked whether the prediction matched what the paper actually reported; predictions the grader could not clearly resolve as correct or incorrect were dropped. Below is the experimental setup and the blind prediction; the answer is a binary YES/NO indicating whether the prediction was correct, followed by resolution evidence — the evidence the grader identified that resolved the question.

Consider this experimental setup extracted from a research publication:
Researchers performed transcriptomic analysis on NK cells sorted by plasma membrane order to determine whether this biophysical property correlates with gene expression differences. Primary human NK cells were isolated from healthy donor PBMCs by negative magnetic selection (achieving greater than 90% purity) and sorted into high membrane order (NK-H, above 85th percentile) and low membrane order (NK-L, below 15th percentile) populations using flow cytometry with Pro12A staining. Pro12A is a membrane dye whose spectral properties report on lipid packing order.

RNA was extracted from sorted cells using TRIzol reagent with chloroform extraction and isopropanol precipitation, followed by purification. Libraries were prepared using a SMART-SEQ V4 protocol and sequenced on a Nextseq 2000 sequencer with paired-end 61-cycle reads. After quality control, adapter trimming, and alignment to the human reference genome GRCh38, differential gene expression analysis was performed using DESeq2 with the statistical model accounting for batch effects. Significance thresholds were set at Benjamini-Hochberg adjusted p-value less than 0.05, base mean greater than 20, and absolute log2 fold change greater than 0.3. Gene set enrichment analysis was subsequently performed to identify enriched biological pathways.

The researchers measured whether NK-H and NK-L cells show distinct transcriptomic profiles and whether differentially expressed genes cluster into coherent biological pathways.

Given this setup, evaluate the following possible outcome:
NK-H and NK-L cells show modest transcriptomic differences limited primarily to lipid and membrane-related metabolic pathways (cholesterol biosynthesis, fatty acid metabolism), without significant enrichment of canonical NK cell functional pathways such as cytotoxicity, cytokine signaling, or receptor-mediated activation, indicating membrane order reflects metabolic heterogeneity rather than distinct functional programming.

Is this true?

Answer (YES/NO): NO